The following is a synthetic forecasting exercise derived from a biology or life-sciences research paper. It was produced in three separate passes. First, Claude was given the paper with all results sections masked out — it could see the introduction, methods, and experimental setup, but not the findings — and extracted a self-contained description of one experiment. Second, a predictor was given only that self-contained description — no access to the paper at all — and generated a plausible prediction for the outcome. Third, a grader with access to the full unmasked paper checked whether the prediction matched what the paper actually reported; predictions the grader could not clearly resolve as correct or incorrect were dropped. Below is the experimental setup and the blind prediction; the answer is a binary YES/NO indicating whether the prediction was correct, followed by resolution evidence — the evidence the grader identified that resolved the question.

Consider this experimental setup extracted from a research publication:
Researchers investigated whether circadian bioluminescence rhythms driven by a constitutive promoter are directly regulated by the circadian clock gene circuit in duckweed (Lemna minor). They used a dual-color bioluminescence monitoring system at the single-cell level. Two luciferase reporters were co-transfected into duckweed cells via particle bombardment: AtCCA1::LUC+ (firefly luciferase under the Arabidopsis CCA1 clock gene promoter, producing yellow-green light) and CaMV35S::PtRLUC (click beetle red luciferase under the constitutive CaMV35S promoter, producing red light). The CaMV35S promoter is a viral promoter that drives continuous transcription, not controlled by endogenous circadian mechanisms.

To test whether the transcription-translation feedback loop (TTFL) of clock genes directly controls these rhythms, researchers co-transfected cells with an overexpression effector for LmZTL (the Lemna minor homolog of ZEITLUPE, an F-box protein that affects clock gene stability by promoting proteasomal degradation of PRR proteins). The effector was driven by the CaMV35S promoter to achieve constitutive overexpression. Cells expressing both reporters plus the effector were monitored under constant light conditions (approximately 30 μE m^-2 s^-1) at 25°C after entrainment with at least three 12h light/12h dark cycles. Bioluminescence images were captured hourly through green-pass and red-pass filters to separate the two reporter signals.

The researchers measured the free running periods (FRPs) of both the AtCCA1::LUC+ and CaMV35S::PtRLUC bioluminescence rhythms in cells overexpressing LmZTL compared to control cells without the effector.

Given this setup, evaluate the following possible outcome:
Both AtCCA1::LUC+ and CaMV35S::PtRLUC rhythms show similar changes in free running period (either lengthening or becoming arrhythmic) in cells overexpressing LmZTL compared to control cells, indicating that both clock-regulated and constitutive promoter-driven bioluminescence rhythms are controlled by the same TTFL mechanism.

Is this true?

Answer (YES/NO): NO